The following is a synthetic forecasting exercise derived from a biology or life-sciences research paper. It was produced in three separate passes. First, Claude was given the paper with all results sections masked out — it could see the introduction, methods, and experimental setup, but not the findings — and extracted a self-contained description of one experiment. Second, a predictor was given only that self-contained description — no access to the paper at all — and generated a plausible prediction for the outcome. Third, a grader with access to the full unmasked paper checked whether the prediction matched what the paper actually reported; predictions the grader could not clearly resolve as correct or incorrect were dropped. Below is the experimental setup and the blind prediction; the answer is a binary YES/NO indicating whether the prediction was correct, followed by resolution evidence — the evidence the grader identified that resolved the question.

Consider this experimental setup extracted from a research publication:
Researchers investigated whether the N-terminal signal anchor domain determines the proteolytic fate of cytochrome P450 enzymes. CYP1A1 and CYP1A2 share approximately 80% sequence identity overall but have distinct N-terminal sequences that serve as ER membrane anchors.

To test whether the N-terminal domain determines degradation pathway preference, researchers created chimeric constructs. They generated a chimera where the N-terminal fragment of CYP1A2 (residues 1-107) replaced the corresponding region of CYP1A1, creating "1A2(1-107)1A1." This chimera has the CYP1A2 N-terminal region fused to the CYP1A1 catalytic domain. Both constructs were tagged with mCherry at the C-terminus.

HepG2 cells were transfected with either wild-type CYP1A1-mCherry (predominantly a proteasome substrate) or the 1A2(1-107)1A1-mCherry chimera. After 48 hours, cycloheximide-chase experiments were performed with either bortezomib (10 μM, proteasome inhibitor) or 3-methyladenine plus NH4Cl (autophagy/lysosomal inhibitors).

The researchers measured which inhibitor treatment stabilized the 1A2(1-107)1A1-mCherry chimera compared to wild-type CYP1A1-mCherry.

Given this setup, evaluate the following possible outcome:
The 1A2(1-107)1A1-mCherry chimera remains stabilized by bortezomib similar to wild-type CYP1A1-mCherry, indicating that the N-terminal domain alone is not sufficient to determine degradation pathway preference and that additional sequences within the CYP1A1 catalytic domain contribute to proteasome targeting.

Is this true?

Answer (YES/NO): NO